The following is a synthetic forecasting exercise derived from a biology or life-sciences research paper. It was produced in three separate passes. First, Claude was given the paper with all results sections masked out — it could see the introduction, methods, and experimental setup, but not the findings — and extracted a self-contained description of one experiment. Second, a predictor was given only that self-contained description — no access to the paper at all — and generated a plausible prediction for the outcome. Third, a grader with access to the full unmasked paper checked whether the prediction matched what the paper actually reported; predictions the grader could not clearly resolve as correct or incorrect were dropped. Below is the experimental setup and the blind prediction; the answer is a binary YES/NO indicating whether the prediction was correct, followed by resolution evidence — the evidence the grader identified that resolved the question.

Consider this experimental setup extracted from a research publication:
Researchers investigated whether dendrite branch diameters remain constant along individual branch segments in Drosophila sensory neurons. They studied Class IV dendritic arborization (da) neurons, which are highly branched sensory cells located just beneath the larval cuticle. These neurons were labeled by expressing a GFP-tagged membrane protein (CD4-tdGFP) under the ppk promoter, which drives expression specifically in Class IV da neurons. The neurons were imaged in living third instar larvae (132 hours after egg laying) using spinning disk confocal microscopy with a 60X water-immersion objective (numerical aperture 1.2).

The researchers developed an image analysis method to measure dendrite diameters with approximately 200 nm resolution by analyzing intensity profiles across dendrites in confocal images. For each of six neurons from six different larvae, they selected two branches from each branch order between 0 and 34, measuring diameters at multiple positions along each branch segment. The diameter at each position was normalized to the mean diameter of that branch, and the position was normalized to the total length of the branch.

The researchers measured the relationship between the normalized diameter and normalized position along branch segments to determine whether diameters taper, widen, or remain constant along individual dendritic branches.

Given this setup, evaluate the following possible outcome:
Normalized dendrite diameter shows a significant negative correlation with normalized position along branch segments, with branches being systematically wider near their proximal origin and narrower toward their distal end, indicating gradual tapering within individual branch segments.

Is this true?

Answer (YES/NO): NO